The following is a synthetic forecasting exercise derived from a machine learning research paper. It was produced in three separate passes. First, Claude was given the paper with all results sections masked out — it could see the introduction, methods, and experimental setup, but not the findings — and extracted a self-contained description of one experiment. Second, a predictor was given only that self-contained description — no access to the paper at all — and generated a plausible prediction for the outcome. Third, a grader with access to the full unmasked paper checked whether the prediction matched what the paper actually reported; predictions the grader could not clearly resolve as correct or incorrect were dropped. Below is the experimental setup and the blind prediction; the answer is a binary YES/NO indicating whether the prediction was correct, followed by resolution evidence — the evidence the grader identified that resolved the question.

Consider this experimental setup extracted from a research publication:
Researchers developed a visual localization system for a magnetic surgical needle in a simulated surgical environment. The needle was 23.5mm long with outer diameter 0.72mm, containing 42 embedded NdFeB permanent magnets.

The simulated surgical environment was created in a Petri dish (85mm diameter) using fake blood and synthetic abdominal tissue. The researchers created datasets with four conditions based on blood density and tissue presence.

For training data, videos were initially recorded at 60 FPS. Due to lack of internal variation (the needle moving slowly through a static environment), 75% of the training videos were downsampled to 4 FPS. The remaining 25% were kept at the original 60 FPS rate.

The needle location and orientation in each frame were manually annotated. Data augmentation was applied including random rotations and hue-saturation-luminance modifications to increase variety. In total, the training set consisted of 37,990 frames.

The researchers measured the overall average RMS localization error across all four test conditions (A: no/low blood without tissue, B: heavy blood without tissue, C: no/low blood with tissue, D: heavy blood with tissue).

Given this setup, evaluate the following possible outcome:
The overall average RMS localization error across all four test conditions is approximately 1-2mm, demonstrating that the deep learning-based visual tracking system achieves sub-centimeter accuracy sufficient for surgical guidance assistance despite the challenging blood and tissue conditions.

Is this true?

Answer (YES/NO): NO